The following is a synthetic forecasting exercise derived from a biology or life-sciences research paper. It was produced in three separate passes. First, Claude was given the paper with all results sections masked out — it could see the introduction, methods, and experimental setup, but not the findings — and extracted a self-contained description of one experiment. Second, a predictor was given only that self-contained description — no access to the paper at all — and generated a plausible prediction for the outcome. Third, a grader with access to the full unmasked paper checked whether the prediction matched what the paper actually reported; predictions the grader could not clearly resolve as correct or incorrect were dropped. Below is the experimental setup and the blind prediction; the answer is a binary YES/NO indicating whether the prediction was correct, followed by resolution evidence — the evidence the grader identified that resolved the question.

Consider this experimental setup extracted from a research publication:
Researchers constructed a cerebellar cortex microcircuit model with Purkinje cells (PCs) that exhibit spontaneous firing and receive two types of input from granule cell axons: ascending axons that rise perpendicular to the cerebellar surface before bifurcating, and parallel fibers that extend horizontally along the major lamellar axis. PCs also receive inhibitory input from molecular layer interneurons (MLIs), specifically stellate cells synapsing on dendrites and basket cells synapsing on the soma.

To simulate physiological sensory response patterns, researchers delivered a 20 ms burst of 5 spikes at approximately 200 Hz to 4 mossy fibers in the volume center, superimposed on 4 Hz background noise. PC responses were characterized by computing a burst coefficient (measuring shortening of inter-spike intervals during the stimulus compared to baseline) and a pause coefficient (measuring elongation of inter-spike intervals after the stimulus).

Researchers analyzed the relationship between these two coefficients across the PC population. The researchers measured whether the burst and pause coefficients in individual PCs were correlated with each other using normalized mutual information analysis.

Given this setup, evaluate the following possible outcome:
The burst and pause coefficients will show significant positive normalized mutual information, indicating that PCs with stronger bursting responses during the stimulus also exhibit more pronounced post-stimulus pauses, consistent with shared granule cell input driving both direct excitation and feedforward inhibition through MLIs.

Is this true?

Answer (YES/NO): YES